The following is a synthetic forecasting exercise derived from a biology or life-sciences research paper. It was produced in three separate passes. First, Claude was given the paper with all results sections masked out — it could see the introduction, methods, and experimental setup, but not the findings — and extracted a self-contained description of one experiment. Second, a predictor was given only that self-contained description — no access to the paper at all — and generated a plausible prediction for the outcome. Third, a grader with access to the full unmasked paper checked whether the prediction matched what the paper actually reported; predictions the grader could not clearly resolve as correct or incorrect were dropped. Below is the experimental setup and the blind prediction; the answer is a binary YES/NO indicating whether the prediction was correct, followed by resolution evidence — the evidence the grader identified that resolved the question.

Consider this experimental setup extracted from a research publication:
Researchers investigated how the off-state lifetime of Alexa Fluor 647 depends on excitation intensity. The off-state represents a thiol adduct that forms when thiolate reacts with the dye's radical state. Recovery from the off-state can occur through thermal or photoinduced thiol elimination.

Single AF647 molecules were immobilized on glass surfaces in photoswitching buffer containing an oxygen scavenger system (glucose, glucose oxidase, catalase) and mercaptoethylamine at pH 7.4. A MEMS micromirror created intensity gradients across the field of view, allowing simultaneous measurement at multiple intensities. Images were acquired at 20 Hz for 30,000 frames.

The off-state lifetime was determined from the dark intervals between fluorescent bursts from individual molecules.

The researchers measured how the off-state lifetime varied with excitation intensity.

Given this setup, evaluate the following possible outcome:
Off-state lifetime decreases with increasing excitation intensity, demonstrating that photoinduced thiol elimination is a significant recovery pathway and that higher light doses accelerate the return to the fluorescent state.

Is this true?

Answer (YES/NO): YES